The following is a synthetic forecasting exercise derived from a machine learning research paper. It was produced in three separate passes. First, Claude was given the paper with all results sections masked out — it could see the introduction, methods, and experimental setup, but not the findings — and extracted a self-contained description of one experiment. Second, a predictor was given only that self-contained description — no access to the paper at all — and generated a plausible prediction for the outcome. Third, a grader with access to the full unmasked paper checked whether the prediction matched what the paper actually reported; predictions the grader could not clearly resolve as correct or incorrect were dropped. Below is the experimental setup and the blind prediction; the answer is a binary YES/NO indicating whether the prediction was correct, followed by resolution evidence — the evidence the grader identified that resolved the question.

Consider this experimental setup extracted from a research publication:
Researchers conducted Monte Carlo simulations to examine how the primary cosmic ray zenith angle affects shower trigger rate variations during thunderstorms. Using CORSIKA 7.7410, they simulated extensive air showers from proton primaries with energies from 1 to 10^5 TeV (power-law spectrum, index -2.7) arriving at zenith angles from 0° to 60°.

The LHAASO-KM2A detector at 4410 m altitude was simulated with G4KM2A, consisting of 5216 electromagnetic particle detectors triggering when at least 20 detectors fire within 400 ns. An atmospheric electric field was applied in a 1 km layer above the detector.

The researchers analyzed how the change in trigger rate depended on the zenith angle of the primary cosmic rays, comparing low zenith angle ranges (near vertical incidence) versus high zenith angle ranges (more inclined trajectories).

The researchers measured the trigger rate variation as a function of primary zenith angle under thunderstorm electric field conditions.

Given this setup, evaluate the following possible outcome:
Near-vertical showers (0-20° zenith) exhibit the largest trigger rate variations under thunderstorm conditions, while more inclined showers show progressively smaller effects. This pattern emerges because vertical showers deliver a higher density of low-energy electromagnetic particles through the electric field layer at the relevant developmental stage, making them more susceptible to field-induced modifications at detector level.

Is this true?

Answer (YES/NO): NO